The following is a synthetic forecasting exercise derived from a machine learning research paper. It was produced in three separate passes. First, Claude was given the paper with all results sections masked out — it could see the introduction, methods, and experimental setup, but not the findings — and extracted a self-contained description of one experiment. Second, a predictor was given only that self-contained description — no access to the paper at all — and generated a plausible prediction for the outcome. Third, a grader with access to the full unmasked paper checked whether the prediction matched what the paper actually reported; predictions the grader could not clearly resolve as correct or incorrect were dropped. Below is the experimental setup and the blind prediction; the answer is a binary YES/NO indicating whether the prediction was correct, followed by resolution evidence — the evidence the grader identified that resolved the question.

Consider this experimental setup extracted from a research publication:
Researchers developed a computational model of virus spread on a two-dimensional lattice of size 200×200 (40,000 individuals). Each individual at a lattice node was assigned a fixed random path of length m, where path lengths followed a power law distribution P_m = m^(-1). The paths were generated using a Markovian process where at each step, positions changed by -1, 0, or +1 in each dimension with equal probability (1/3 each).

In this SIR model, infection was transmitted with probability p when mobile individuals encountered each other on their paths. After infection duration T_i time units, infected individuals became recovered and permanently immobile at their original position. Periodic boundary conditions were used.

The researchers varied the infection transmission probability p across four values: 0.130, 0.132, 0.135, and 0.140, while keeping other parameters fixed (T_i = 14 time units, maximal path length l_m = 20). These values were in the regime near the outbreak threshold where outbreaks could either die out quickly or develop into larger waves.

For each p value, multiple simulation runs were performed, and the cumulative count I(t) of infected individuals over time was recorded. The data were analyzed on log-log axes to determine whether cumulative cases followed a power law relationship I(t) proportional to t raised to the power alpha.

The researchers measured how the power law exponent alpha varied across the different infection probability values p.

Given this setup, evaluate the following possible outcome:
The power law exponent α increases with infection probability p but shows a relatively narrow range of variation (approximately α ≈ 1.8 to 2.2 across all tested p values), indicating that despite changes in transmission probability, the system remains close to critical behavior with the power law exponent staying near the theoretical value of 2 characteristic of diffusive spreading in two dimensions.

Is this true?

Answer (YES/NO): NO